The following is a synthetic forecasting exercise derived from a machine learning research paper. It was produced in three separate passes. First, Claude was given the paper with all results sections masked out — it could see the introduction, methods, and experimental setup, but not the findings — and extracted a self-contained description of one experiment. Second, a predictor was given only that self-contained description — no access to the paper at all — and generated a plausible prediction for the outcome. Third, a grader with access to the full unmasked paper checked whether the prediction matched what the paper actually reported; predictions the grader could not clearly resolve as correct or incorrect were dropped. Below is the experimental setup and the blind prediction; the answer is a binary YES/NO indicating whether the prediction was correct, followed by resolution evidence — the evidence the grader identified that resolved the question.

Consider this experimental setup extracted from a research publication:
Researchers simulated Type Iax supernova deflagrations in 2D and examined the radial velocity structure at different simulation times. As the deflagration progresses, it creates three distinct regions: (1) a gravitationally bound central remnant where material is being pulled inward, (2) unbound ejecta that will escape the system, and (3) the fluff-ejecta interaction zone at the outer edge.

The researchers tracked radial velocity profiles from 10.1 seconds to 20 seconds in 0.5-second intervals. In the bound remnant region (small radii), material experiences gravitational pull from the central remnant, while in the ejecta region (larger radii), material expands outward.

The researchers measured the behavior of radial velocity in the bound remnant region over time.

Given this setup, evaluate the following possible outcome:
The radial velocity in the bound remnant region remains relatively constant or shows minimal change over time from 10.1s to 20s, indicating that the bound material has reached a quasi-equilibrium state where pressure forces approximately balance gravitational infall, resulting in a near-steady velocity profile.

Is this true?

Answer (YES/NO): NO